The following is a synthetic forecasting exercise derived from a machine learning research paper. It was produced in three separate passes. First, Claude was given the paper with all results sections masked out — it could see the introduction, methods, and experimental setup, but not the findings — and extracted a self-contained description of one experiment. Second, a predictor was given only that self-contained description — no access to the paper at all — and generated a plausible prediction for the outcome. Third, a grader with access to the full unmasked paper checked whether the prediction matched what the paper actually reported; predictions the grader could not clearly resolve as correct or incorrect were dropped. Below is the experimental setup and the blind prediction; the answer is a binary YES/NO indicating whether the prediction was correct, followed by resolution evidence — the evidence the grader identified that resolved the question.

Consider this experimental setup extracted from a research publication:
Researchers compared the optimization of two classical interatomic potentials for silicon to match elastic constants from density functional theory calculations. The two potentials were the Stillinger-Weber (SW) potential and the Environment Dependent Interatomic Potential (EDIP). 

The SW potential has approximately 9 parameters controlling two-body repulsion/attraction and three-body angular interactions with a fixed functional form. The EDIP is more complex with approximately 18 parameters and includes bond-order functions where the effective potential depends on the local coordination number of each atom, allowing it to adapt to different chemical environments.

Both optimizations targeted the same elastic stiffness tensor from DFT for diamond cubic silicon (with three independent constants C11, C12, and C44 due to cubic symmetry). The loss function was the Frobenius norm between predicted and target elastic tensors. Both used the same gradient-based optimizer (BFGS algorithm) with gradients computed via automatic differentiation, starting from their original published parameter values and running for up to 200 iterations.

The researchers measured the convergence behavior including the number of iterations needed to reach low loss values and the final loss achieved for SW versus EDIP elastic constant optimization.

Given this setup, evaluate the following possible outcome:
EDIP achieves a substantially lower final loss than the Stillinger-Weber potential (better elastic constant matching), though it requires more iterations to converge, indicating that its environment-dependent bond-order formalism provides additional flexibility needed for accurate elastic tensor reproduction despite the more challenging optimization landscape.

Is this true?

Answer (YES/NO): NO